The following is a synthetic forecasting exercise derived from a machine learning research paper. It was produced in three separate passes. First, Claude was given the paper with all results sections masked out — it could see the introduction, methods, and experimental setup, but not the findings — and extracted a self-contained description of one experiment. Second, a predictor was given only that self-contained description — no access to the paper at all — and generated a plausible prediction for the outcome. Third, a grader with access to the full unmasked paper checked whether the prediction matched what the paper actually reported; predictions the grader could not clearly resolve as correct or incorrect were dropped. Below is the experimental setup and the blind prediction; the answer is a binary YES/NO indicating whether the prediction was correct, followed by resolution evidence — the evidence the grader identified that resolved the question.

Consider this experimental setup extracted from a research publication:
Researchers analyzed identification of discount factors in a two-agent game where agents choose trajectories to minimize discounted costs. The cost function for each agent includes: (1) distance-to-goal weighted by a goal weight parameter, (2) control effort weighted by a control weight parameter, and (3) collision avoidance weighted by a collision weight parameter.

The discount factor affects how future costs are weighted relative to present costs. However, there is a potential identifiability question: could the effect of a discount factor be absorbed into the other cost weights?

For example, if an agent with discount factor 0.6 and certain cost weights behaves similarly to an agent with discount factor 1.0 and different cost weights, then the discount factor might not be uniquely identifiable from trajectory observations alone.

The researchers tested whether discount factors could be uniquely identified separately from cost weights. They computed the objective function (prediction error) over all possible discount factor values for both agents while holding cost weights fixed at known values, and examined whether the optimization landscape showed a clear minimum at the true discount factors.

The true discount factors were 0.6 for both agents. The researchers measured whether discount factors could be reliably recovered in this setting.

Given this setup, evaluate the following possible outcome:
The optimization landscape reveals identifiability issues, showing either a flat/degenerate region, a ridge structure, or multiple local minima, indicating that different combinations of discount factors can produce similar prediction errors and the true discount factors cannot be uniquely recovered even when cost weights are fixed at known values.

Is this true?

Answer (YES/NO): NO